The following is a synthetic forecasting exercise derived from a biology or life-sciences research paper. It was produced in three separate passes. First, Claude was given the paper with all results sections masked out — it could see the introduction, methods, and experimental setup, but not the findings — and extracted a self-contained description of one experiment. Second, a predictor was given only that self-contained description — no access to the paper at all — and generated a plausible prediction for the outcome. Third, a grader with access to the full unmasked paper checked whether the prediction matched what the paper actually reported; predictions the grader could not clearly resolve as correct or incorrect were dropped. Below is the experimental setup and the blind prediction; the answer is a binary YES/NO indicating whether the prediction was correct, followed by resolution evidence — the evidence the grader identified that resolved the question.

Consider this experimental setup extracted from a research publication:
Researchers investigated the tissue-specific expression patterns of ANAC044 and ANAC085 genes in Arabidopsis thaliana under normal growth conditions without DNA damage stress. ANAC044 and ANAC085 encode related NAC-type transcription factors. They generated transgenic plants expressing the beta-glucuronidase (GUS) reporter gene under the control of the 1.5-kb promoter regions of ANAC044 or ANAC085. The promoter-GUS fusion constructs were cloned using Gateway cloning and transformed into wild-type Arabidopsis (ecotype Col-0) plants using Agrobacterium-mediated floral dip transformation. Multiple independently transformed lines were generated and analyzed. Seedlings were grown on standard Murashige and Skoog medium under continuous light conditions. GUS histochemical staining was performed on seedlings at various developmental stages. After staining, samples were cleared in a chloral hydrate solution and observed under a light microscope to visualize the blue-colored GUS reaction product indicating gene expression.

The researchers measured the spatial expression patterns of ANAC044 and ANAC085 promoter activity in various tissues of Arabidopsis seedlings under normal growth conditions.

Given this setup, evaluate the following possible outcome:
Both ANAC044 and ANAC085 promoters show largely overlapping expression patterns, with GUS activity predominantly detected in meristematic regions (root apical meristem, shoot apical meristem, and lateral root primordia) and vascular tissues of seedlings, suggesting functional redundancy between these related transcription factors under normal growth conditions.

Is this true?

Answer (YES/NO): NO